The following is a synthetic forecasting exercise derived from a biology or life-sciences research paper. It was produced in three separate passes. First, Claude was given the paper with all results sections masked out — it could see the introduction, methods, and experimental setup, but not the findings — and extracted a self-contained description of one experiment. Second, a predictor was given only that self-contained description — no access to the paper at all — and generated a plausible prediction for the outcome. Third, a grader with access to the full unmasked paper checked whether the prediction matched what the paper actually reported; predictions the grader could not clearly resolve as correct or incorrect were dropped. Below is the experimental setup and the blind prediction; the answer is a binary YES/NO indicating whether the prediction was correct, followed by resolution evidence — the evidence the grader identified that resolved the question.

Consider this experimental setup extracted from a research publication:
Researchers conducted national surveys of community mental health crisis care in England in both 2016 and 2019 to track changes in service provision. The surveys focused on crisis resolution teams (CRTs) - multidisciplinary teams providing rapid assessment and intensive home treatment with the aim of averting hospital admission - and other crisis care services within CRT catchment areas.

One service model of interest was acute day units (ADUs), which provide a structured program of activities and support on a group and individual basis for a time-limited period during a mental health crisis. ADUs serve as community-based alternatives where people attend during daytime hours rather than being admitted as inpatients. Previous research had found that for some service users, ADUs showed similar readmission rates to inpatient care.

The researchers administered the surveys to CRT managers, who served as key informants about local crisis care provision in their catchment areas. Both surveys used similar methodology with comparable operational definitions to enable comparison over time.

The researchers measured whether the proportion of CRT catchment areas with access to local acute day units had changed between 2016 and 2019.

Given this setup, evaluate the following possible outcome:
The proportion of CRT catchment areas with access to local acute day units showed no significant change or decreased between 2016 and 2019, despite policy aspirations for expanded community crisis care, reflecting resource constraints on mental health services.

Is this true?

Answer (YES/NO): YES